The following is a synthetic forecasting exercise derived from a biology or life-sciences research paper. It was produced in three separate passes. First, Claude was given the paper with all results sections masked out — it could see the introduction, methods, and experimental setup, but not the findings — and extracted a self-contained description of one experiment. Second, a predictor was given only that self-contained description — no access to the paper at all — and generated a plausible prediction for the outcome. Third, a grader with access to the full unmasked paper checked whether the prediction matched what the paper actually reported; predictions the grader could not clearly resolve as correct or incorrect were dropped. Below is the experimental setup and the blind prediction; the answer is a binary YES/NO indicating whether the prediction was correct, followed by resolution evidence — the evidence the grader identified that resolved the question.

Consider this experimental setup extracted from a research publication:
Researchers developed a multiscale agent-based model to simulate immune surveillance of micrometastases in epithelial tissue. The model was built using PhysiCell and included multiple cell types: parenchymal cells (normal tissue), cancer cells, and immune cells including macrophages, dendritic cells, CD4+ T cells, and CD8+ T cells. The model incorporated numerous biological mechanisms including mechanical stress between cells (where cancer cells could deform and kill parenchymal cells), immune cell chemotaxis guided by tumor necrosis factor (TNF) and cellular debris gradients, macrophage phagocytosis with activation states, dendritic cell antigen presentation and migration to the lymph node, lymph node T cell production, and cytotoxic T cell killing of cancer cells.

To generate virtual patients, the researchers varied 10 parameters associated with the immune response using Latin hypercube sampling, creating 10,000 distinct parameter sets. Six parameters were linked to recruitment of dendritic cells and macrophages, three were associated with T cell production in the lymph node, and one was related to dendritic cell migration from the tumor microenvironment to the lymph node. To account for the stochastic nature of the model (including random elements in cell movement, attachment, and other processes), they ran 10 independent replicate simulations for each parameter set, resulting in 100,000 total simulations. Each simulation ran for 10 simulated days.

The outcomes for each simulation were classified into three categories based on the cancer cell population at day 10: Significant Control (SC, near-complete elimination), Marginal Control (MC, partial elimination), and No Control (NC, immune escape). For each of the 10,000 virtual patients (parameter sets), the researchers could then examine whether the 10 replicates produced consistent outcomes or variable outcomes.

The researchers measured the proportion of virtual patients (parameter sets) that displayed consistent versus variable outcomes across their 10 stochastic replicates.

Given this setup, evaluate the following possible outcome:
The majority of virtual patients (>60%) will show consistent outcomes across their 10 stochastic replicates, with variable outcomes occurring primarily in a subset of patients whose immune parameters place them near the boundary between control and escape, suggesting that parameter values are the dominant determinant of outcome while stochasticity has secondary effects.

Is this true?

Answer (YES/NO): NO